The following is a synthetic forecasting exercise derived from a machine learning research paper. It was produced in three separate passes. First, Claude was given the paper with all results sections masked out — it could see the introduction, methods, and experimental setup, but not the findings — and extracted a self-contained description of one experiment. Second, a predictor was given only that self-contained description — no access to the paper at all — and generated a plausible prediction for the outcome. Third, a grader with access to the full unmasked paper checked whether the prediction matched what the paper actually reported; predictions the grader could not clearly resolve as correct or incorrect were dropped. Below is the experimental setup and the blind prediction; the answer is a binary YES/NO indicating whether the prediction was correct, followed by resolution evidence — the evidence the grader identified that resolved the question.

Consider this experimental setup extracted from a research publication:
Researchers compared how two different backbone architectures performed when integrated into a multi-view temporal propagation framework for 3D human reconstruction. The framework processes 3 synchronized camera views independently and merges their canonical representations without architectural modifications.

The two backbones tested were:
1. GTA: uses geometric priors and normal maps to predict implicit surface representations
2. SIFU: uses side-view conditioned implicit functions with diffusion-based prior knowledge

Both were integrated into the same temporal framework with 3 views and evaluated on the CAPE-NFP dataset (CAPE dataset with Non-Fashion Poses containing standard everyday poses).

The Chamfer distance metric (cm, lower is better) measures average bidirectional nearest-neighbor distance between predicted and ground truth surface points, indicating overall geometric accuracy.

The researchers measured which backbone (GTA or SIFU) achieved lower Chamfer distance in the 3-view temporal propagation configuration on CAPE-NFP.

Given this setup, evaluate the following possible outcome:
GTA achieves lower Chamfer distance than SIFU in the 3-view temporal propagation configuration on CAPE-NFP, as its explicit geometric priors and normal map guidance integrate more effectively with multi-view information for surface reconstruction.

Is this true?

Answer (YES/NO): NO